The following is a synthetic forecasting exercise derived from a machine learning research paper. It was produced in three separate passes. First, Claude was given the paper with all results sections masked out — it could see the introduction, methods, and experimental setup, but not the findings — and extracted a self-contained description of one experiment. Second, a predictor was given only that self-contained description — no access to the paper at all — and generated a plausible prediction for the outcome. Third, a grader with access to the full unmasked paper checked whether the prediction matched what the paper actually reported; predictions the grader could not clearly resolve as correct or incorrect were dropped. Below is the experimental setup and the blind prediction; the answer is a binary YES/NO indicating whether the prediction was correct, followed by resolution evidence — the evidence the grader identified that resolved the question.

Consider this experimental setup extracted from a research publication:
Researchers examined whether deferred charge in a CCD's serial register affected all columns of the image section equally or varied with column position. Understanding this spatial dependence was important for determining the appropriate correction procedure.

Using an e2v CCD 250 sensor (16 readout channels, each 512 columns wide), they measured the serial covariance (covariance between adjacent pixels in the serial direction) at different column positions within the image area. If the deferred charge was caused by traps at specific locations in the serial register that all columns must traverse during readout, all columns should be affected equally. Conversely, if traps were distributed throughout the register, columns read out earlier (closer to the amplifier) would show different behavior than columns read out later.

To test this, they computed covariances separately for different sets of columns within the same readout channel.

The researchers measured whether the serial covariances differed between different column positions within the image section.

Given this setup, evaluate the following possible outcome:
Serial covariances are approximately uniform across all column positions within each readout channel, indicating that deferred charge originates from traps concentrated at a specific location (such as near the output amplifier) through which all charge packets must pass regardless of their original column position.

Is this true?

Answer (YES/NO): YES